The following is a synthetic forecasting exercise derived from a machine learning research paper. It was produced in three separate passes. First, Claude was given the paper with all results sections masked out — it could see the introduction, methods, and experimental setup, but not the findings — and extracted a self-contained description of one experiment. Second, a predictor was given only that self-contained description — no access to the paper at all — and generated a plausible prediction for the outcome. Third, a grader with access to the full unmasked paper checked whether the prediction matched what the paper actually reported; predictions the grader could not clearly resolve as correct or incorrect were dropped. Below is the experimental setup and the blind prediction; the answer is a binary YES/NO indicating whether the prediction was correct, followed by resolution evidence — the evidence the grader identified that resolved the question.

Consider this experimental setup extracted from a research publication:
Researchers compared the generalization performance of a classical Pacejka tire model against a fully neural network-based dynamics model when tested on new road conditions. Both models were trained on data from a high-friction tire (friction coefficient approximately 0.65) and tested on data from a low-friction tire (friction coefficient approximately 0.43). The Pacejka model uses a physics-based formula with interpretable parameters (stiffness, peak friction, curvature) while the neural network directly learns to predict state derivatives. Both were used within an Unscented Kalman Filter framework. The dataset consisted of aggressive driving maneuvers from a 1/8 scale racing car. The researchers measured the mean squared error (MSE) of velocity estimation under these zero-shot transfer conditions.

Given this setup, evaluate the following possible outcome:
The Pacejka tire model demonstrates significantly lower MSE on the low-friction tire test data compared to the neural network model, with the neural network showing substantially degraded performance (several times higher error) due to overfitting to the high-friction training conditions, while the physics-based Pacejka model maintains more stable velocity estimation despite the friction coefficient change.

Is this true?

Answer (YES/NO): NO